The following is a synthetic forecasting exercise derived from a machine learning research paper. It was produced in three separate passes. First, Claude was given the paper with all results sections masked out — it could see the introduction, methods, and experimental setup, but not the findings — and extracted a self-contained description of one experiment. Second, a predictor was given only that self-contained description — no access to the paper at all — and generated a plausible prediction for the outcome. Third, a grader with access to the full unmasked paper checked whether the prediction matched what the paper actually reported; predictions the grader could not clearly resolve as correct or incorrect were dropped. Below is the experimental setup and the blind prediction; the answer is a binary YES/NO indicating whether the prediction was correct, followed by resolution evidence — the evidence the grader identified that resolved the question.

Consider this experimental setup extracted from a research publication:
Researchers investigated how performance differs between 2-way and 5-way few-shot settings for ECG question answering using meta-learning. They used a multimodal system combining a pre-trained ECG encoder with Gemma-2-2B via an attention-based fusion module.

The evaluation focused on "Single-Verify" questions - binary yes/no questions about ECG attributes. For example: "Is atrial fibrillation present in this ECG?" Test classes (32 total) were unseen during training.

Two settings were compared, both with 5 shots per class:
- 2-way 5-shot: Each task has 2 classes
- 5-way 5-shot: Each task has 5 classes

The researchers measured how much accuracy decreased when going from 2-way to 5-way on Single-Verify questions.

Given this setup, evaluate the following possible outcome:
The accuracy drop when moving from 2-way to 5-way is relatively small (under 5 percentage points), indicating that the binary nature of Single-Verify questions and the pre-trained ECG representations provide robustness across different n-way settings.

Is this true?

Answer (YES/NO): NO